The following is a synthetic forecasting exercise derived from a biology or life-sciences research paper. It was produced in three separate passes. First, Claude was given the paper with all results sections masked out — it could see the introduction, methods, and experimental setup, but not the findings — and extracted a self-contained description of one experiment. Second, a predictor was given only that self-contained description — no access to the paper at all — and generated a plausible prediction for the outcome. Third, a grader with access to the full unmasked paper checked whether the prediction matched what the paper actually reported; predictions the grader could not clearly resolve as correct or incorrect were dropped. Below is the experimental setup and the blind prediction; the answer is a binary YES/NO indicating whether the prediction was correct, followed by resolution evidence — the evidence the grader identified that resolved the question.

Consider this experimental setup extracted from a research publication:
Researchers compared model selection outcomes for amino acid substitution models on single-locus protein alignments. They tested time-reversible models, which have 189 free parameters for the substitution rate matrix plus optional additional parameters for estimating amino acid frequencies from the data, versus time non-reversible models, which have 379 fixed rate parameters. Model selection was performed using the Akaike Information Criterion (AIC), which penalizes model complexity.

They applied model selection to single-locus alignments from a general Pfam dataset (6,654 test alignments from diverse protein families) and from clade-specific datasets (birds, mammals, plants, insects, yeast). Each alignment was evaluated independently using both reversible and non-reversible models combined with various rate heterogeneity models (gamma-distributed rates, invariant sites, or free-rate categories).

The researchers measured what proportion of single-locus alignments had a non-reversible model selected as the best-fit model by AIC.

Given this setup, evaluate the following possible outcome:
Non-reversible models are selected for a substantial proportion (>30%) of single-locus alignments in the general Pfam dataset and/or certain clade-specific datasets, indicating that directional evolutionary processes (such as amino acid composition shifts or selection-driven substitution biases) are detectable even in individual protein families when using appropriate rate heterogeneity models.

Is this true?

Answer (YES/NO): YES